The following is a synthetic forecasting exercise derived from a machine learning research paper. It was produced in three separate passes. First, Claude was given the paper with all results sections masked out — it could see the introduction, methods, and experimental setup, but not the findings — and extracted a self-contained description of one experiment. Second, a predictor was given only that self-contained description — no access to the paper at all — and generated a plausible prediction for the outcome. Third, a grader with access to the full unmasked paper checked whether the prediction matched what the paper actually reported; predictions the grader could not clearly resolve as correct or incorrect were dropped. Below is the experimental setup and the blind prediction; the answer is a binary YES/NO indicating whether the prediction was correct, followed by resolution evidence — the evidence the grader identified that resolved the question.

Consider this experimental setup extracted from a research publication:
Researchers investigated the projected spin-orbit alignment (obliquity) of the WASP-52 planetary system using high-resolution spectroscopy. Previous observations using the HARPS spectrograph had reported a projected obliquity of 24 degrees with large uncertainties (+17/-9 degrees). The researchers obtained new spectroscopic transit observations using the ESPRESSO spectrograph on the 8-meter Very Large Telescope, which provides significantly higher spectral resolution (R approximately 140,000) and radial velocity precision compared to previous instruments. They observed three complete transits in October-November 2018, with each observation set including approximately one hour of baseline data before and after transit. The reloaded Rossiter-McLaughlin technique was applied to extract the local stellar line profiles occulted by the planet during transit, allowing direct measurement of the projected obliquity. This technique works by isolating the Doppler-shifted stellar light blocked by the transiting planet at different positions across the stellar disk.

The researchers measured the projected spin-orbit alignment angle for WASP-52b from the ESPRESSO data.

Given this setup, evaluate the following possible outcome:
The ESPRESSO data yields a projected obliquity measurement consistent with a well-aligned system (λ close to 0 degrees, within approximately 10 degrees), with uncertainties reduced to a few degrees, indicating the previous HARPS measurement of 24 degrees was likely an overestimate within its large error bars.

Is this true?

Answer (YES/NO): YES